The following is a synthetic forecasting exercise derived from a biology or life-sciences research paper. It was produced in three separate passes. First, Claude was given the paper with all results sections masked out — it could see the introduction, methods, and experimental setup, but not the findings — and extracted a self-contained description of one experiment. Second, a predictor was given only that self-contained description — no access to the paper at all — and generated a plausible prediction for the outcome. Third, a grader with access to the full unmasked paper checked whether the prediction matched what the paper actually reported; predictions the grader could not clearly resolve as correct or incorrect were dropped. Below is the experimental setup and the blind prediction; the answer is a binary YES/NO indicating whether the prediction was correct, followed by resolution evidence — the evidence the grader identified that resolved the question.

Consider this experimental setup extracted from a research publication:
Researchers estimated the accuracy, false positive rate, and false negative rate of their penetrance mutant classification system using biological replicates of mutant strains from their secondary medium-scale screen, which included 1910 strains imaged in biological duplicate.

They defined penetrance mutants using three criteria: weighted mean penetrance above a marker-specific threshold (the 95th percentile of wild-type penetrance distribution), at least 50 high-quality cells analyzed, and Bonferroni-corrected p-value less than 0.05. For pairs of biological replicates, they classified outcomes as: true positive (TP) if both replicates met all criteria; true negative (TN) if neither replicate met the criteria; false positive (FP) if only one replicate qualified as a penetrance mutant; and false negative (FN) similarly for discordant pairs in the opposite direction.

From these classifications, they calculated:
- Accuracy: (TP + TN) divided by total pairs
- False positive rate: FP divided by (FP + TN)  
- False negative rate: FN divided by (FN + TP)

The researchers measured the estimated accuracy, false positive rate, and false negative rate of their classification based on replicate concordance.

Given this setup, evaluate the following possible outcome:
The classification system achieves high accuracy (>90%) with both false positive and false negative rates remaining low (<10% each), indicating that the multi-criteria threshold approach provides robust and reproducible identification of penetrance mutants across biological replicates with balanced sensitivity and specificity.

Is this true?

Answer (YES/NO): NO